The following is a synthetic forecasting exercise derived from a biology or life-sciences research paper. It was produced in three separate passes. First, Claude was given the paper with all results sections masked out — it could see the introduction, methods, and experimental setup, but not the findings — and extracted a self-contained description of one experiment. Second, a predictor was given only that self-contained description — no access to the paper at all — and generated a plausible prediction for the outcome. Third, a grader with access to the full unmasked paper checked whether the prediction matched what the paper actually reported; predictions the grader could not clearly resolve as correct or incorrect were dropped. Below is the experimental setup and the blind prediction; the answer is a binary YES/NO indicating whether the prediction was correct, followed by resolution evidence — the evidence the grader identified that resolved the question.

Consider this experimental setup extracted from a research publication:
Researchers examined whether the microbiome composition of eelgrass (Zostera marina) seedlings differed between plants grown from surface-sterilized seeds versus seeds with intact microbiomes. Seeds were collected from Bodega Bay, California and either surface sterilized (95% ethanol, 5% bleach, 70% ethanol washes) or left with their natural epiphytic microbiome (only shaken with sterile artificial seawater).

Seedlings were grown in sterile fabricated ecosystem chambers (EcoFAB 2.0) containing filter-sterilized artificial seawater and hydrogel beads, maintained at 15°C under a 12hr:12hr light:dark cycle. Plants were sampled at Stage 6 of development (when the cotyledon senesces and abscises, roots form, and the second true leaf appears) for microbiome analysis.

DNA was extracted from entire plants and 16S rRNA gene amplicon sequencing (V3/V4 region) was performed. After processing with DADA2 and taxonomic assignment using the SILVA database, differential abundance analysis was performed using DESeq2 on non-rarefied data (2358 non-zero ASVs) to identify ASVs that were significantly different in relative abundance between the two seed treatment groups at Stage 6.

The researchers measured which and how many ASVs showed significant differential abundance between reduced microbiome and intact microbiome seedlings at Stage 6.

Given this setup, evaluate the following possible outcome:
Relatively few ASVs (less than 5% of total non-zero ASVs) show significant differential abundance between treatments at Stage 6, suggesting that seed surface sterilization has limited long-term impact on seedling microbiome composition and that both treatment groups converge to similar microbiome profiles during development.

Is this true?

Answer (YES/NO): NO